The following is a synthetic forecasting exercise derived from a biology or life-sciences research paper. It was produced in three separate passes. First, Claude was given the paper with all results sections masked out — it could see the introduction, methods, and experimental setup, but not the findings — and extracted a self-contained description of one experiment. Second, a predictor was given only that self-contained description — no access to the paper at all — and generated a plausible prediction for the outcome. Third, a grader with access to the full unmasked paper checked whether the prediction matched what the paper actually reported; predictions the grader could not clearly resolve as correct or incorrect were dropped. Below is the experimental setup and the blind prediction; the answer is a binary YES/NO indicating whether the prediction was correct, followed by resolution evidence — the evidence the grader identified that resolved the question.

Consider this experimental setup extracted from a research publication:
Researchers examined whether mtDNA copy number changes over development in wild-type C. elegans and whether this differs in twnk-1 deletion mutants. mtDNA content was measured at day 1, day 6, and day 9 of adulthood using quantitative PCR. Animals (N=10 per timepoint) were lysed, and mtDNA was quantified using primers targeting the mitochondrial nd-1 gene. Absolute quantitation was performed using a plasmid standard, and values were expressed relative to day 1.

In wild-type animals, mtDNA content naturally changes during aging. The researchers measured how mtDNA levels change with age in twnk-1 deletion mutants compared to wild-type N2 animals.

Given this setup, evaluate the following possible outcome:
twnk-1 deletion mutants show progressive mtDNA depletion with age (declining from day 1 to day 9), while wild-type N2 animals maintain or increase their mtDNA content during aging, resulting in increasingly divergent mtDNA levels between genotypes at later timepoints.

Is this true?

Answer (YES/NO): NO